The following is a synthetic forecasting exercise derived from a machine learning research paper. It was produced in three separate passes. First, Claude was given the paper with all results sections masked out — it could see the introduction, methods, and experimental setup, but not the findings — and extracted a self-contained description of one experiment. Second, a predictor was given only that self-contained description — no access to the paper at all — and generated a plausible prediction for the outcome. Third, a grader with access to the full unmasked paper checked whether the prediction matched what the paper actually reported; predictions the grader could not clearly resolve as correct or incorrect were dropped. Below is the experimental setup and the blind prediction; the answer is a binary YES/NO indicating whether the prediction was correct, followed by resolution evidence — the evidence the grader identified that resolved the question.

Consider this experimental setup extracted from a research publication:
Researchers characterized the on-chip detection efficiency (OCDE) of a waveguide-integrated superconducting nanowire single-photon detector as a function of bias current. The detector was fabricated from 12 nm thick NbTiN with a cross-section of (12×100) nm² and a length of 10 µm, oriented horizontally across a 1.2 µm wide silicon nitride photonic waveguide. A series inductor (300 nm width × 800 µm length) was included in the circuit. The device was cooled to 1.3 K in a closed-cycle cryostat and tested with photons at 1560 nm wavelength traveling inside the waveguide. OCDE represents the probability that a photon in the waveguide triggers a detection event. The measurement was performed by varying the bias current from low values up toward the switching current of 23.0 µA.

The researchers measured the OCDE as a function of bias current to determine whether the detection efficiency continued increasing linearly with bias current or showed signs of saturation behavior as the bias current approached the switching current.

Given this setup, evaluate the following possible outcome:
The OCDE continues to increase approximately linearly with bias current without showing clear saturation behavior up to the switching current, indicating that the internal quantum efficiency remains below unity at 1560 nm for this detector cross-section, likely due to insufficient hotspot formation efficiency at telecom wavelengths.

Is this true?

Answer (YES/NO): NO